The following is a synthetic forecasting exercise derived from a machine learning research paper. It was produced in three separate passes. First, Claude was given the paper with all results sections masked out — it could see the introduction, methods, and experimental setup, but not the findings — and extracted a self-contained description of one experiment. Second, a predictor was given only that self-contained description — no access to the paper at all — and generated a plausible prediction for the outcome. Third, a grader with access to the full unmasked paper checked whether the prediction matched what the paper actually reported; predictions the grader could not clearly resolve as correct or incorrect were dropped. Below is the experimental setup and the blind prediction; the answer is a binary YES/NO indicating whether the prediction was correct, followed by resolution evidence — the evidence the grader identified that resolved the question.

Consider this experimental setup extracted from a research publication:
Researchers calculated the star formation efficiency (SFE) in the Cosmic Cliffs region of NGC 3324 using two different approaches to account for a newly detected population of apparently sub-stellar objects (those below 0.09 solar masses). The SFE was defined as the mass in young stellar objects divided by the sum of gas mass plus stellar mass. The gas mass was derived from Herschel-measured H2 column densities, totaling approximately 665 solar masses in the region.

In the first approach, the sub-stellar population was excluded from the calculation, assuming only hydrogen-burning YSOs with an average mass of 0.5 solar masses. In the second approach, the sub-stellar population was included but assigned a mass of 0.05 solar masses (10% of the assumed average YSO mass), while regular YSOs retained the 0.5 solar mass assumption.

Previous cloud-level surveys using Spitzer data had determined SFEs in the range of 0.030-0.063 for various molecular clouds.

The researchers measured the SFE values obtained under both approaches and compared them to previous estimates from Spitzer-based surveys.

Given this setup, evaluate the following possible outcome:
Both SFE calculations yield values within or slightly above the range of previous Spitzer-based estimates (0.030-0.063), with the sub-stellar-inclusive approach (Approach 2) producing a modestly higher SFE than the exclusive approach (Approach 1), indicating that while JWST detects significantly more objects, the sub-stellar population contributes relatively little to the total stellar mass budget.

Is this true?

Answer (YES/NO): NO